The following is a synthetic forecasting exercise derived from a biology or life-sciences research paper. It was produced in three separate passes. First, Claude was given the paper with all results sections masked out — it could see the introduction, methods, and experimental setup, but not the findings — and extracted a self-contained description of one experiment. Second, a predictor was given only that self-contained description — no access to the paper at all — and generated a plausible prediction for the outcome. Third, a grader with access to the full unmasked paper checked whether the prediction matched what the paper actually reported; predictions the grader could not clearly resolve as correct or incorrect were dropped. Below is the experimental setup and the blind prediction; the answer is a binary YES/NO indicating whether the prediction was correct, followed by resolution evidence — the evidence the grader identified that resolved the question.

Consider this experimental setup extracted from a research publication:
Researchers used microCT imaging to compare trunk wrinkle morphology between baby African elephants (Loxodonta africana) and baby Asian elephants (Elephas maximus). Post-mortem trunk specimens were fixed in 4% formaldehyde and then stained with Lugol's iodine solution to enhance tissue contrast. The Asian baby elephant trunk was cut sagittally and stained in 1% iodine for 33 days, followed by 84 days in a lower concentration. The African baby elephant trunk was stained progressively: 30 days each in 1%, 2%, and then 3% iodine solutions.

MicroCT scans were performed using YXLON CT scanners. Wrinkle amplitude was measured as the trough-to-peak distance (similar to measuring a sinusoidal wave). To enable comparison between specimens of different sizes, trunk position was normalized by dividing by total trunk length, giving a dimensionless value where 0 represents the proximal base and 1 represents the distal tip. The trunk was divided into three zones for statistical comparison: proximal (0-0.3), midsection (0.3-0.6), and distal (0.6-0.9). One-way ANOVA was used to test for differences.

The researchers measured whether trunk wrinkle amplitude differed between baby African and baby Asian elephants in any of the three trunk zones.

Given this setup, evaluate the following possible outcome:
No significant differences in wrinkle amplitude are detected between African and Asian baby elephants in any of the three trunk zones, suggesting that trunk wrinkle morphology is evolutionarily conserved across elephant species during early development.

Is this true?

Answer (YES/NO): NO